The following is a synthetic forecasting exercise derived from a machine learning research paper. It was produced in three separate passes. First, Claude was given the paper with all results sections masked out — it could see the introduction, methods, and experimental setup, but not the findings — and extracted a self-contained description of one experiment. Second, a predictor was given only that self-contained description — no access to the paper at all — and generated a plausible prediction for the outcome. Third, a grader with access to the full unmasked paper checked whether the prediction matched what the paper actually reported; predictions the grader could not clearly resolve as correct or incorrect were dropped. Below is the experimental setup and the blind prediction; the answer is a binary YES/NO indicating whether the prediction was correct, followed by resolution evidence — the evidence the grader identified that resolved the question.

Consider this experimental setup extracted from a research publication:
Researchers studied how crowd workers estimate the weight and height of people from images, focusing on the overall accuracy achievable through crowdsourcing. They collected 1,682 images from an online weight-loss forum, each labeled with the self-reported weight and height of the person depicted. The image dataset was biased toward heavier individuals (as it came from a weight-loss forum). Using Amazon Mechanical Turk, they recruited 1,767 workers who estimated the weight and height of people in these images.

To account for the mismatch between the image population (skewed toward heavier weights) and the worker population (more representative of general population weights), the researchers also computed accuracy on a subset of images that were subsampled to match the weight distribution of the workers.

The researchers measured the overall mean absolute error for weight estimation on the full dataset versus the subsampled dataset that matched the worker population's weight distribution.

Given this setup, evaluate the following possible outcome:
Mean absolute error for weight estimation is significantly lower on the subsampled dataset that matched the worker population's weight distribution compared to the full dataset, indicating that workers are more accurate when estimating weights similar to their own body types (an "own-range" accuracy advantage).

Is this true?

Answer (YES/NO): YES